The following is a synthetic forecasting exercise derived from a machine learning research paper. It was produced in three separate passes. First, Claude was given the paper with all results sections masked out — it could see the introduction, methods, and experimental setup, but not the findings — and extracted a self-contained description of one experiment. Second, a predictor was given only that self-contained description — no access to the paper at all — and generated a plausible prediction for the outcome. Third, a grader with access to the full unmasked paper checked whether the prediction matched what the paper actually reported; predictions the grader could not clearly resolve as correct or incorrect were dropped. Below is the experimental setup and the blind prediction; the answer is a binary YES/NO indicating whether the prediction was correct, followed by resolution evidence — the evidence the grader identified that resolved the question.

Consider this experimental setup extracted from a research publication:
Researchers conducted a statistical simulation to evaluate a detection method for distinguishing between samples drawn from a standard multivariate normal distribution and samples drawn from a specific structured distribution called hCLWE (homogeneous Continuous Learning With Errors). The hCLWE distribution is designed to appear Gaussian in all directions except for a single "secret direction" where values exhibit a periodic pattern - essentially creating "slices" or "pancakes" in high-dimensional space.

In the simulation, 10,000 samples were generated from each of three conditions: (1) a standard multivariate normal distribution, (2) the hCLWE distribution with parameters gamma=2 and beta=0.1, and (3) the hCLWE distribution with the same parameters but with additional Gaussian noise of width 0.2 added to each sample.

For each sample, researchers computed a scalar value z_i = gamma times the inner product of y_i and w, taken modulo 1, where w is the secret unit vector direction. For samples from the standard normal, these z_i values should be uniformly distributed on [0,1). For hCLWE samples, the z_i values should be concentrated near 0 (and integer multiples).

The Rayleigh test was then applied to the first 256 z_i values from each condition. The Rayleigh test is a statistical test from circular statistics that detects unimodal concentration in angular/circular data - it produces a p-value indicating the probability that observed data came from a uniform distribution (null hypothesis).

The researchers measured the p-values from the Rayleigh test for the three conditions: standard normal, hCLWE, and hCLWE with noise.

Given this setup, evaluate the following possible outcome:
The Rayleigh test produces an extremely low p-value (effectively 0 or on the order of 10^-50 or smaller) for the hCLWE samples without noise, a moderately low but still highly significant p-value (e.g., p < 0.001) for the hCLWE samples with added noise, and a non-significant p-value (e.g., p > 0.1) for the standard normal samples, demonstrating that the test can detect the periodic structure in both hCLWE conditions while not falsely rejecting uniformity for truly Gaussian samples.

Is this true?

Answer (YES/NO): YES